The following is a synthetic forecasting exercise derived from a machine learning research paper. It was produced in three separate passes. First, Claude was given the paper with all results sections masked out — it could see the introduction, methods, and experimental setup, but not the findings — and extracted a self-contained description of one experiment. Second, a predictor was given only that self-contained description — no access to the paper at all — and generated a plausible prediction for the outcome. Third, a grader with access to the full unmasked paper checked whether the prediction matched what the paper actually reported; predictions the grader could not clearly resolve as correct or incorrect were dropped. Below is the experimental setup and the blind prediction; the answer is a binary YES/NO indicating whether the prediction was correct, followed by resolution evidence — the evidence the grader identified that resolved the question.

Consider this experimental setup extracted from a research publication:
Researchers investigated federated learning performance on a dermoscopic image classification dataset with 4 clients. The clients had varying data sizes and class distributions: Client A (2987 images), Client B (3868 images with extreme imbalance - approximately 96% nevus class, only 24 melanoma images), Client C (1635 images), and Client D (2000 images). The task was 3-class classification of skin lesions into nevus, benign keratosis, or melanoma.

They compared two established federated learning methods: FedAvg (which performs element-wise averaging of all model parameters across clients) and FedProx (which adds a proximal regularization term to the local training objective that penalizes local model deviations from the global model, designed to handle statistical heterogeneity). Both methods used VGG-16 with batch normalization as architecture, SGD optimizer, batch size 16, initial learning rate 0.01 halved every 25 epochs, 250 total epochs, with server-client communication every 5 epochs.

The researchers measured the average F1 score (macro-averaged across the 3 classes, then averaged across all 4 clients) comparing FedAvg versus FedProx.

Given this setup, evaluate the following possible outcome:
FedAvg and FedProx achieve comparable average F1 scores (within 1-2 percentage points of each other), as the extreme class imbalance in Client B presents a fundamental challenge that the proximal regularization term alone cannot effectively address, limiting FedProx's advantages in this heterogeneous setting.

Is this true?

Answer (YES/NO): NO